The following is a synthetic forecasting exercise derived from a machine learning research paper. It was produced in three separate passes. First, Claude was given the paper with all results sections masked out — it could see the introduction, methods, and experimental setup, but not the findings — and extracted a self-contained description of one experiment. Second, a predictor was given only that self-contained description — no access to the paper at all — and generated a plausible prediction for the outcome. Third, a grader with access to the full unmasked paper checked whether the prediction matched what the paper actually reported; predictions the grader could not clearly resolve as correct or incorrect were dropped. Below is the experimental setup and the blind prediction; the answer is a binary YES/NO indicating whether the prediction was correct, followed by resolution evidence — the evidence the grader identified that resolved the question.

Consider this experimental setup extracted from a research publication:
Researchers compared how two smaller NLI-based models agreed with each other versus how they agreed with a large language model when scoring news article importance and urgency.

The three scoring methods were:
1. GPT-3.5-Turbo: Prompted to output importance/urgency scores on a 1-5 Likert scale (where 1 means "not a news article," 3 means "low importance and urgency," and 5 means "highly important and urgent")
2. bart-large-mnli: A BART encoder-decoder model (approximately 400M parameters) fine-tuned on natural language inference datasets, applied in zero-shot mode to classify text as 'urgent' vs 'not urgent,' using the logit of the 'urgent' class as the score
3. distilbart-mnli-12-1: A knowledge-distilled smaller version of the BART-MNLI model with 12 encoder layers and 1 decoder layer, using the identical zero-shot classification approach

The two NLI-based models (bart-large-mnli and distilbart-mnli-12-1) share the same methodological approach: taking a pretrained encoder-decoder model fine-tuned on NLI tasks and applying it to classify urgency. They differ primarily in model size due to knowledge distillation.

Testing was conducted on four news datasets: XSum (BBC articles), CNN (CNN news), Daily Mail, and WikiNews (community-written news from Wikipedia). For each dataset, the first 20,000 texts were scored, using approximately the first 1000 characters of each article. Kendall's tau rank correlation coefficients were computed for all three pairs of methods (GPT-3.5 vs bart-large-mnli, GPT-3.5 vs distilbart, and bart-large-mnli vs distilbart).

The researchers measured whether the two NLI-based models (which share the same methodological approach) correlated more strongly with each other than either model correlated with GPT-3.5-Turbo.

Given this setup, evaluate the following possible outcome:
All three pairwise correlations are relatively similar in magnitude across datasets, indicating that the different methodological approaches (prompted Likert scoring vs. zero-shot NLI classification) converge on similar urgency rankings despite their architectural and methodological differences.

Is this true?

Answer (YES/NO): NO